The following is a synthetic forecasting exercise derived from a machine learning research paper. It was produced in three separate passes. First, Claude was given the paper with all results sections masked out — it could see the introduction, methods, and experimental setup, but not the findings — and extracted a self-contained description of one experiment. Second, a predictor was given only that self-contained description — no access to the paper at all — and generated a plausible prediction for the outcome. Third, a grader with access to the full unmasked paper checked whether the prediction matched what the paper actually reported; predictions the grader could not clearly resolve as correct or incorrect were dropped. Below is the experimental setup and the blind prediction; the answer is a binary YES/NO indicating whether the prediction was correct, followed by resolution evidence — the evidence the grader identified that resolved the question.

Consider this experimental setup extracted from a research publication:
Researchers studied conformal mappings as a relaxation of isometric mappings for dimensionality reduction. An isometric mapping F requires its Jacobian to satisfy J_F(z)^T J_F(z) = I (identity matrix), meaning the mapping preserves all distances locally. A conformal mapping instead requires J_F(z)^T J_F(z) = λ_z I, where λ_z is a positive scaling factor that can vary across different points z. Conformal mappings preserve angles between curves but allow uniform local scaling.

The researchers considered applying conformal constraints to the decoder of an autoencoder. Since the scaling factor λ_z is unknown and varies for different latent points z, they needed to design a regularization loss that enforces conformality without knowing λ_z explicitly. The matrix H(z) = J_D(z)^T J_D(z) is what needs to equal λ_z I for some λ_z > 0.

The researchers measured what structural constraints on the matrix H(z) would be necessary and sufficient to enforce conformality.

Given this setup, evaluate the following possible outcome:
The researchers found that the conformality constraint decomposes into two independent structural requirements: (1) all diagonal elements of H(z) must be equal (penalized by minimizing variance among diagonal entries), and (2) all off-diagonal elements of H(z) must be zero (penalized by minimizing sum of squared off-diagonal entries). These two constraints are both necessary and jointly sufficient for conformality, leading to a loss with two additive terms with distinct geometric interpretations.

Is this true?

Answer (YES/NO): YES